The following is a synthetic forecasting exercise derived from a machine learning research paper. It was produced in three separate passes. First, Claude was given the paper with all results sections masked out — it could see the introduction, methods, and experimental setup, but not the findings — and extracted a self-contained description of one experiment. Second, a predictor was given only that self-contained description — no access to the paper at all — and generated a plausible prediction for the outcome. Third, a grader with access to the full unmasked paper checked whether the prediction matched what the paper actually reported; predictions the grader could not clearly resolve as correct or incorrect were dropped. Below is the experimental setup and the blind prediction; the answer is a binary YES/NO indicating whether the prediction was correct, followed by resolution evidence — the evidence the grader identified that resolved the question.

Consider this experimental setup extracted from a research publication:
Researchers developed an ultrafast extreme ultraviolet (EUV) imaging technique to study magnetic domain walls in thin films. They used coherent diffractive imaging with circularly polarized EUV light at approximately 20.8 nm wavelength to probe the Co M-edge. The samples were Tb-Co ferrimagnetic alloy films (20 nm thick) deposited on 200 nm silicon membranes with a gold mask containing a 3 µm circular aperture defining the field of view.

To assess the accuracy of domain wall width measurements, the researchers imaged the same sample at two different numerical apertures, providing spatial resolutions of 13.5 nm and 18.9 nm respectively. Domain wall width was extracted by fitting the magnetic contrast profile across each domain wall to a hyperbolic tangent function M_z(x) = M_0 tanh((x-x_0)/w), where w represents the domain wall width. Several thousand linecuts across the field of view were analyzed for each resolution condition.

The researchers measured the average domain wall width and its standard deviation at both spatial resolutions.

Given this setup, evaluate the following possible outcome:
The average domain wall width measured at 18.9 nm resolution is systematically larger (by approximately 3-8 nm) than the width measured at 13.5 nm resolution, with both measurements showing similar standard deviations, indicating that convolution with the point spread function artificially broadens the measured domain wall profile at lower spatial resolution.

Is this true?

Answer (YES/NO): NO